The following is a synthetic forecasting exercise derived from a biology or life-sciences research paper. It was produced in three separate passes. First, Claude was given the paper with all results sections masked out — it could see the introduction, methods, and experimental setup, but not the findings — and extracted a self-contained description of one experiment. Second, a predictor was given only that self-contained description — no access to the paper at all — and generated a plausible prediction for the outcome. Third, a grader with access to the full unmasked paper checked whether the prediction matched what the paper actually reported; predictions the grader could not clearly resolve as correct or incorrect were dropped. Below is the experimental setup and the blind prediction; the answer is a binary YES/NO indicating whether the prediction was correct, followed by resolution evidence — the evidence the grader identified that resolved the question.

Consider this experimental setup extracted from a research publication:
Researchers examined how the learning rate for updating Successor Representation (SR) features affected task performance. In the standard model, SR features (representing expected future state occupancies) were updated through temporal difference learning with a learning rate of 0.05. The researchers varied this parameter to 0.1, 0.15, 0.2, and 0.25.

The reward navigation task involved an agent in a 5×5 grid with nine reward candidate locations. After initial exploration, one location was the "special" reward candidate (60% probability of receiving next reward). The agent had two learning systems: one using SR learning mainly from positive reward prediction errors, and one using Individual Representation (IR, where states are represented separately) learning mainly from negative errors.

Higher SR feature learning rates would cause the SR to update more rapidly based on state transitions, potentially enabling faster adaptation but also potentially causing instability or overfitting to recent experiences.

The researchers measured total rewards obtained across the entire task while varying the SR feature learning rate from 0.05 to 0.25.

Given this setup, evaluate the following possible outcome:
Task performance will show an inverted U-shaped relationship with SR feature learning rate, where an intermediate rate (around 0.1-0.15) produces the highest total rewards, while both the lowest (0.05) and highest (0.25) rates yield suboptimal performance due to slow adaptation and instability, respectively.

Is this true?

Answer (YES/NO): NO